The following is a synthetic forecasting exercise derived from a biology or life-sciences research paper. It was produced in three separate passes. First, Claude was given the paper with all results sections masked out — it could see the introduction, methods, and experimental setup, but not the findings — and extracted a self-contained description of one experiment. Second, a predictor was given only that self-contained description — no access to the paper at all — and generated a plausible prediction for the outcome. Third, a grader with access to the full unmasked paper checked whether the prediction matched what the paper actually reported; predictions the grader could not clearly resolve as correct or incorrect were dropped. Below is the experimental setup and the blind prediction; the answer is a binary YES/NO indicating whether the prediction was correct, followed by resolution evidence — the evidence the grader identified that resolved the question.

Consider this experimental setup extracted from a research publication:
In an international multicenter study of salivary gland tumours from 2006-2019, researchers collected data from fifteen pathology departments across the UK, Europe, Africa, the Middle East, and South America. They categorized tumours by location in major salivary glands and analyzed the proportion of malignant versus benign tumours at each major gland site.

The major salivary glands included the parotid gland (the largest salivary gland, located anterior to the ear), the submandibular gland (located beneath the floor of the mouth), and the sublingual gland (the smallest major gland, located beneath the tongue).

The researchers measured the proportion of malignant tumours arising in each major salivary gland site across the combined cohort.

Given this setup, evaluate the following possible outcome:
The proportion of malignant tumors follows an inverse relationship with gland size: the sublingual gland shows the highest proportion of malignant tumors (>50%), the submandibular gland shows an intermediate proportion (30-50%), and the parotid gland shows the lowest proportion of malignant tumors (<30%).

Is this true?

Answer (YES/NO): YES